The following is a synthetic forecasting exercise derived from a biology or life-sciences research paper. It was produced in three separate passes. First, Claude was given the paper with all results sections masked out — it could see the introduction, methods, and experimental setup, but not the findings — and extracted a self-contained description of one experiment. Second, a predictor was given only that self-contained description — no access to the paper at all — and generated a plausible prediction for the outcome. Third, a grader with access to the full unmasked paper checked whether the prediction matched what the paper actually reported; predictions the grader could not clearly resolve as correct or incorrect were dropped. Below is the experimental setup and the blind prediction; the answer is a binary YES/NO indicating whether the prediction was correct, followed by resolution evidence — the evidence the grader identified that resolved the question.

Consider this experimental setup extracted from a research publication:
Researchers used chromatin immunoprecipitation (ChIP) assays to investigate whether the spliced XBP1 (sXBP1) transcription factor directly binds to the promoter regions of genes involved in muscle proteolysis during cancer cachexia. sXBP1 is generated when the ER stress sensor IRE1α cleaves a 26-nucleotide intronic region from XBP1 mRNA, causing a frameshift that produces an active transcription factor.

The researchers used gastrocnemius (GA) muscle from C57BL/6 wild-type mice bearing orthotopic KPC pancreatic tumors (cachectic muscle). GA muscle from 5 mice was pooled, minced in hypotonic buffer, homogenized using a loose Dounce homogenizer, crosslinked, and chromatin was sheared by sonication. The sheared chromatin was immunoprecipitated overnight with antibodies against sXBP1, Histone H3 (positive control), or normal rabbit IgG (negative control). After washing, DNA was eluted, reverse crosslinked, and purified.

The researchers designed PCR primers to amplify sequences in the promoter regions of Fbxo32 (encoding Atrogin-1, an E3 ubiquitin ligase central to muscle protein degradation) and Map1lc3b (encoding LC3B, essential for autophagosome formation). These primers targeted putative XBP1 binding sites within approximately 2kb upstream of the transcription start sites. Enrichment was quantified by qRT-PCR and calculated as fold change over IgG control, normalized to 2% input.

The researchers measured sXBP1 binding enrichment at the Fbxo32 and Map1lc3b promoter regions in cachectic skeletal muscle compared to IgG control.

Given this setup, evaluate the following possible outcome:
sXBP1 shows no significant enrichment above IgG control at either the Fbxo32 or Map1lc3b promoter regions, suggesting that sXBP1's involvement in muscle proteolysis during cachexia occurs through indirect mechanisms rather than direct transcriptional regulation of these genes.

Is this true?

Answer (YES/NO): NO